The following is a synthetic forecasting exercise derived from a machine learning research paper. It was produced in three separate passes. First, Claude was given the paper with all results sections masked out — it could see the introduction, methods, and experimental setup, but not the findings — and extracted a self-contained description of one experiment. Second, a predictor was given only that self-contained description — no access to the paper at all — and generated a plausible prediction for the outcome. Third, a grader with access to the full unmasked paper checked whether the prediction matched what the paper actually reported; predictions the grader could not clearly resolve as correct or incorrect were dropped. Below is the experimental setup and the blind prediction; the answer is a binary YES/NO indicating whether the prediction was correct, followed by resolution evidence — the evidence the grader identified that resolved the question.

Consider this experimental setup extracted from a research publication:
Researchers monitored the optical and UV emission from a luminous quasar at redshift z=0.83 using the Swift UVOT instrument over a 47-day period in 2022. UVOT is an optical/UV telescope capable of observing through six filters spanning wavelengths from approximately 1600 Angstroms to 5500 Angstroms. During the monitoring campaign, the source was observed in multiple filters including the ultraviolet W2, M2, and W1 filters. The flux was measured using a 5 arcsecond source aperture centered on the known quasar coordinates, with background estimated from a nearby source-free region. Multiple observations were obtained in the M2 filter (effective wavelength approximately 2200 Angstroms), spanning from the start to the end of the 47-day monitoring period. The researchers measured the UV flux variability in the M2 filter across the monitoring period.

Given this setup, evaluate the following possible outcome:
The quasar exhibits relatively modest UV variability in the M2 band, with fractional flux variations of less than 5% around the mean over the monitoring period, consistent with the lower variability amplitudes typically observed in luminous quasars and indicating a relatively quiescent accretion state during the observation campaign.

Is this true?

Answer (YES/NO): NO